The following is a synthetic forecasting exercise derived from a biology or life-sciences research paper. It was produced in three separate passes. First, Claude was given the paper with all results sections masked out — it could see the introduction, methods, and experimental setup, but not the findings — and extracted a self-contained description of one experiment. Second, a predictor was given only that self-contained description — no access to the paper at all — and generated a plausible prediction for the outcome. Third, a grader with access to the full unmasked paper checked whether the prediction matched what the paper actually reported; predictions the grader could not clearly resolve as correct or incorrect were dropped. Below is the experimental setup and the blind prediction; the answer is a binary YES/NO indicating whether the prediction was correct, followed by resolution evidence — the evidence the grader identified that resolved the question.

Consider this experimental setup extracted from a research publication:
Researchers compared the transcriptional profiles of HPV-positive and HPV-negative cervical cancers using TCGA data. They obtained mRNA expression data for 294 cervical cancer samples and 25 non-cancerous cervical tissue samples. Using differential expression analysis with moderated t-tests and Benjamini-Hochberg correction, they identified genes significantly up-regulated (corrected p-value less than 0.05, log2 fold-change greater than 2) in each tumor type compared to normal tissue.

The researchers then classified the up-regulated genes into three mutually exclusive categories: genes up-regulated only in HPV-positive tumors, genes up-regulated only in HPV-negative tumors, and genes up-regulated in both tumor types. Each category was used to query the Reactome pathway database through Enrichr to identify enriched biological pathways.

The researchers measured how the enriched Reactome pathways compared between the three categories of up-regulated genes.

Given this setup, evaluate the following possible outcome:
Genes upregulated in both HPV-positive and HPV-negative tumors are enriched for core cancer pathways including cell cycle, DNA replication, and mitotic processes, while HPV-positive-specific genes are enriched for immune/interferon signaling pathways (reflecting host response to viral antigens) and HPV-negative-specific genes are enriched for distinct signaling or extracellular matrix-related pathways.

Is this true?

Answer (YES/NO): NO